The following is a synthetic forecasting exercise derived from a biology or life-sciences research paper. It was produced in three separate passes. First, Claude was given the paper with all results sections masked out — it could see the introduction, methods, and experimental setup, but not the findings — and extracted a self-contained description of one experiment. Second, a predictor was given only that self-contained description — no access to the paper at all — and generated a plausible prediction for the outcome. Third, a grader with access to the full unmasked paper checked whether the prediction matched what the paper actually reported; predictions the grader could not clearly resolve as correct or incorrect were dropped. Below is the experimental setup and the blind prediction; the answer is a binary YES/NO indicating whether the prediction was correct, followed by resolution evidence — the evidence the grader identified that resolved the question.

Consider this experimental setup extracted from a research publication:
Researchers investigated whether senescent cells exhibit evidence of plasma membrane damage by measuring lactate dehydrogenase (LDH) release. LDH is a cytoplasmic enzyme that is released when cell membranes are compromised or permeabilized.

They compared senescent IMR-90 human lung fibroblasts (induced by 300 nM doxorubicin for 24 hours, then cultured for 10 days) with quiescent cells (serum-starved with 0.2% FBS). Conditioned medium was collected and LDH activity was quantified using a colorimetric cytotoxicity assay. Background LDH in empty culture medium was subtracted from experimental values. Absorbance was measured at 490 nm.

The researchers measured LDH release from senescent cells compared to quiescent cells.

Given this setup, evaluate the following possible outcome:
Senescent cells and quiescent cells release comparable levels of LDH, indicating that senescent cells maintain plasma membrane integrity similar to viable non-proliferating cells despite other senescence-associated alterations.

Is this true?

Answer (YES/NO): NO